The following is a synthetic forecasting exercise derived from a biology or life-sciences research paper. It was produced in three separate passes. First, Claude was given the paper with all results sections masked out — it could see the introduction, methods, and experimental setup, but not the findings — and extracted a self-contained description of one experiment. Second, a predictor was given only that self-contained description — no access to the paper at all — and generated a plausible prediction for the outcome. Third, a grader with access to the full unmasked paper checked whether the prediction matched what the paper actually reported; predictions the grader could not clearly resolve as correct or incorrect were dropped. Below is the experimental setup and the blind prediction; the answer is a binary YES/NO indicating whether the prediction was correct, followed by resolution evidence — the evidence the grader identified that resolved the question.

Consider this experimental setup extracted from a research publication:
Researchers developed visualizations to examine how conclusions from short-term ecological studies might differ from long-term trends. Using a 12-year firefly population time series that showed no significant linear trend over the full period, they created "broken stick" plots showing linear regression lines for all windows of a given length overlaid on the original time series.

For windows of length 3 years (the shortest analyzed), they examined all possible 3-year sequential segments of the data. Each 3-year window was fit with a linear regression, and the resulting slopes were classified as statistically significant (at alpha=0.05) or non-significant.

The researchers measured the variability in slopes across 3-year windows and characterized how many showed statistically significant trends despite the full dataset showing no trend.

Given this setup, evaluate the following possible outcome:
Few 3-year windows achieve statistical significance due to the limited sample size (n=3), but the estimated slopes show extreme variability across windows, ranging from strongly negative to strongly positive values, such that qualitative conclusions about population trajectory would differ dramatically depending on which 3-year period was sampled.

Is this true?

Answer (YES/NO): NO